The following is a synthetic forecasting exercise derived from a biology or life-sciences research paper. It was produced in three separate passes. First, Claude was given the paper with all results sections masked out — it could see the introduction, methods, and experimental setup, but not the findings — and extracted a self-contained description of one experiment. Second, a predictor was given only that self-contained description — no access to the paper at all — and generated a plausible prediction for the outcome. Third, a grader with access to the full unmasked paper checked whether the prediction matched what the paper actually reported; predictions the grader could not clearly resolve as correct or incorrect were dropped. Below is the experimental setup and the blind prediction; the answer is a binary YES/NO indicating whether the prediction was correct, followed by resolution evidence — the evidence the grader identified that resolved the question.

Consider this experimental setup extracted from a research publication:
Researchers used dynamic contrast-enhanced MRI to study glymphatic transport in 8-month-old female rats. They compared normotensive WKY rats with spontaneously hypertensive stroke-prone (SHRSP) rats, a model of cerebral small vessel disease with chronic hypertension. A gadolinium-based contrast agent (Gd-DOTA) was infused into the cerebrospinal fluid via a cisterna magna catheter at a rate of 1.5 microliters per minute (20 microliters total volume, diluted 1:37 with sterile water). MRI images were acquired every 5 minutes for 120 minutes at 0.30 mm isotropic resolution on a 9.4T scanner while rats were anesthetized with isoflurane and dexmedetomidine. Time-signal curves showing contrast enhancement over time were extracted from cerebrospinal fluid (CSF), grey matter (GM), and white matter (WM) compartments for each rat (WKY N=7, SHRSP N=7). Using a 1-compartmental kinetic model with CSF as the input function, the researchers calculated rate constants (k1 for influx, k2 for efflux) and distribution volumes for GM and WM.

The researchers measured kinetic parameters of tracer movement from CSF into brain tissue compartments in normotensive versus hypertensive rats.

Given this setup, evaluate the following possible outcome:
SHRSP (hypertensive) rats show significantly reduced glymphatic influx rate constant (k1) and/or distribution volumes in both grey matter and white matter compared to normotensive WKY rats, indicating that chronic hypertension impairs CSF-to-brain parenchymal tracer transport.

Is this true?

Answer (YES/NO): YES